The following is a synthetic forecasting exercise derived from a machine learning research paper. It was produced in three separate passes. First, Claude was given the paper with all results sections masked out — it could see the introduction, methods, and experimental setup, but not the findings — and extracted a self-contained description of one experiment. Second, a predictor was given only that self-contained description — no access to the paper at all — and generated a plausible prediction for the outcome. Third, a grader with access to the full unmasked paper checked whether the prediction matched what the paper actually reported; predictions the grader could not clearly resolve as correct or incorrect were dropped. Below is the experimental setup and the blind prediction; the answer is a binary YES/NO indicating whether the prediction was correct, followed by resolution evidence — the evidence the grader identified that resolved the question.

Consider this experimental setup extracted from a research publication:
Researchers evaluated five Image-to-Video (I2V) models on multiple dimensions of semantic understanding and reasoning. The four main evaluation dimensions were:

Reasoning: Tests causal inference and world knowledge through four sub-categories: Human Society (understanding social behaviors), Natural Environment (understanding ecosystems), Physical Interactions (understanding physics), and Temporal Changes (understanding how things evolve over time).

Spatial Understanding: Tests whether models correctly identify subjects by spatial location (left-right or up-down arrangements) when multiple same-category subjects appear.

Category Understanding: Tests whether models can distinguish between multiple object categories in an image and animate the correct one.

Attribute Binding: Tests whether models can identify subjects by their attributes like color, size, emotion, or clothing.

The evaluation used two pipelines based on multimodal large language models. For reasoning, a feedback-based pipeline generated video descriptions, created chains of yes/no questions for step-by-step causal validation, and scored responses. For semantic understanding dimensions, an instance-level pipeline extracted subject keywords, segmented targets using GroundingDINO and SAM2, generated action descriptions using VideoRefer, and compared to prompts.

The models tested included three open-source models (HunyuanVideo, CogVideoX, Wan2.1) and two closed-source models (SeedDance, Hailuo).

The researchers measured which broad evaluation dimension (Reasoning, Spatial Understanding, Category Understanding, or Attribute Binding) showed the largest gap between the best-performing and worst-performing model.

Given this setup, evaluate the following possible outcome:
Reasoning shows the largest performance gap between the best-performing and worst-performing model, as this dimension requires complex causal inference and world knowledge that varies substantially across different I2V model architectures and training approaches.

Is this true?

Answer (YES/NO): YES